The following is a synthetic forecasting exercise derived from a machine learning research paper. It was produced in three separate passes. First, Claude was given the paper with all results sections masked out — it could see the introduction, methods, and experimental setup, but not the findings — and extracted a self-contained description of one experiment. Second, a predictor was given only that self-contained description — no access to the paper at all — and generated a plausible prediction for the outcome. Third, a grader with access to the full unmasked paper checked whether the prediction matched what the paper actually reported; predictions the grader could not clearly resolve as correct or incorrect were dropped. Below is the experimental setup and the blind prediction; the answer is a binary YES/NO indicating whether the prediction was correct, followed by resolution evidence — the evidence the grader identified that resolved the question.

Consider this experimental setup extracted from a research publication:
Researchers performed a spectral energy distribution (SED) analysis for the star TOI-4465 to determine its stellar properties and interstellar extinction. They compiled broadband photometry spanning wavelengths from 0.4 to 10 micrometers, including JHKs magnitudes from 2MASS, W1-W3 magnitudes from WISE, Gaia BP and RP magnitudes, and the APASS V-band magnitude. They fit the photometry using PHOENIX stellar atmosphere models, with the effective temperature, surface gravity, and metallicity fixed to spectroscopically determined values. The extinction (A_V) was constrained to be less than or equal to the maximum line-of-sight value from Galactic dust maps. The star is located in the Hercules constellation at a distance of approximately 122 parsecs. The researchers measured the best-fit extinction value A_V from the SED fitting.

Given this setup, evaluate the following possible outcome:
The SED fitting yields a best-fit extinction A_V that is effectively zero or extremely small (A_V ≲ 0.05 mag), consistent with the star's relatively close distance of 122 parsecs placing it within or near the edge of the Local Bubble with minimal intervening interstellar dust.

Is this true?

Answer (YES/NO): YES